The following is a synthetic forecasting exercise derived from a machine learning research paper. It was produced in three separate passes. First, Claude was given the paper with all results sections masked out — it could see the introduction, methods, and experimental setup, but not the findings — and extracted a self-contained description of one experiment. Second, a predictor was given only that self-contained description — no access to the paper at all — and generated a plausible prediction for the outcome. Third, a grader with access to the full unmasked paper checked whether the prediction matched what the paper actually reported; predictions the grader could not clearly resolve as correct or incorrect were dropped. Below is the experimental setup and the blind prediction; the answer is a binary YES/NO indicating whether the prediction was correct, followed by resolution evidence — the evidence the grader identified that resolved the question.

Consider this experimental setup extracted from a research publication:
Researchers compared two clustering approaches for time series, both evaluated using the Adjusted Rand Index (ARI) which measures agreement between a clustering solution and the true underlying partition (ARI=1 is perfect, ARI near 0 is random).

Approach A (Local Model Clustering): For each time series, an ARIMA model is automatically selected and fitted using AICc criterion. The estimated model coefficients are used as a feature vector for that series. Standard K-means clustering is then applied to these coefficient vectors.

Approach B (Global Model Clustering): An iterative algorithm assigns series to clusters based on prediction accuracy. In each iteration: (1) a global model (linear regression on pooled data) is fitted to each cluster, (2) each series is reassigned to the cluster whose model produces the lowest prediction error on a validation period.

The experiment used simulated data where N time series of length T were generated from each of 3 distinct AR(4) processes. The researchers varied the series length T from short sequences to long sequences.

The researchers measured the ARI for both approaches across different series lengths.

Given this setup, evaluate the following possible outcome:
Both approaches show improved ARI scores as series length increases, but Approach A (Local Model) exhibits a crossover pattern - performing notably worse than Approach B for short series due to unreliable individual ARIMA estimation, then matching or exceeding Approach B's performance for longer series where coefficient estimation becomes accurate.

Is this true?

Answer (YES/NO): NO